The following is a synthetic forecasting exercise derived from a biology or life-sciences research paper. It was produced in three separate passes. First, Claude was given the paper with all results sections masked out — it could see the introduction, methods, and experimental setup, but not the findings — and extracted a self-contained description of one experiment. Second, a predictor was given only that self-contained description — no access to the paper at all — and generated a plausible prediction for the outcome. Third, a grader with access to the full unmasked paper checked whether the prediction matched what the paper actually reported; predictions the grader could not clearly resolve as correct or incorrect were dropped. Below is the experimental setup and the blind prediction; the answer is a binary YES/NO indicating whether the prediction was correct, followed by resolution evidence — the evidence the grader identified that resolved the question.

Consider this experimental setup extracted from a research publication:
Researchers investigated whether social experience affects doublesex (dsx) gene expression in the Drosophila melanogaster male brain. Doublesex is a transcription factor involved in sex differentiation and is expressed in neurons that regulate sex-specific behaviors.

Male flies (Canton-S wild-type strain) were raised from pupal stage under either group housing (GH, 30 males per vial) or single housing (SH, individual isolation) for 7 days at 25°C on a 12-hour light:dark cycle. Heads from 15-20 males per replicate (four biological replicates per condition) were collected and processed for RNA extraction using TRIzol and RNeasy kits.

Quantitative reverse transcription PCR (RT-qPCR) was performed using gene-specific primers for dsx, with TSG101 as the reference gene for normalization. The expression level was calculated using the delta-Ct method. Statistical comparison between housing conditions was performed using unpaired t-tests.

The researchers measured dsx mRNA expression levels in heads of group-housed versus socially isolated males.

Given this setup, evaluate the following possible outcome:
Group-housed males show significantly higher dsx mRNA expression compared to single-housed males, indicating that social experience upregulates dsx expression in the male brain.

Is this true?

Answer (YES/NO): NO